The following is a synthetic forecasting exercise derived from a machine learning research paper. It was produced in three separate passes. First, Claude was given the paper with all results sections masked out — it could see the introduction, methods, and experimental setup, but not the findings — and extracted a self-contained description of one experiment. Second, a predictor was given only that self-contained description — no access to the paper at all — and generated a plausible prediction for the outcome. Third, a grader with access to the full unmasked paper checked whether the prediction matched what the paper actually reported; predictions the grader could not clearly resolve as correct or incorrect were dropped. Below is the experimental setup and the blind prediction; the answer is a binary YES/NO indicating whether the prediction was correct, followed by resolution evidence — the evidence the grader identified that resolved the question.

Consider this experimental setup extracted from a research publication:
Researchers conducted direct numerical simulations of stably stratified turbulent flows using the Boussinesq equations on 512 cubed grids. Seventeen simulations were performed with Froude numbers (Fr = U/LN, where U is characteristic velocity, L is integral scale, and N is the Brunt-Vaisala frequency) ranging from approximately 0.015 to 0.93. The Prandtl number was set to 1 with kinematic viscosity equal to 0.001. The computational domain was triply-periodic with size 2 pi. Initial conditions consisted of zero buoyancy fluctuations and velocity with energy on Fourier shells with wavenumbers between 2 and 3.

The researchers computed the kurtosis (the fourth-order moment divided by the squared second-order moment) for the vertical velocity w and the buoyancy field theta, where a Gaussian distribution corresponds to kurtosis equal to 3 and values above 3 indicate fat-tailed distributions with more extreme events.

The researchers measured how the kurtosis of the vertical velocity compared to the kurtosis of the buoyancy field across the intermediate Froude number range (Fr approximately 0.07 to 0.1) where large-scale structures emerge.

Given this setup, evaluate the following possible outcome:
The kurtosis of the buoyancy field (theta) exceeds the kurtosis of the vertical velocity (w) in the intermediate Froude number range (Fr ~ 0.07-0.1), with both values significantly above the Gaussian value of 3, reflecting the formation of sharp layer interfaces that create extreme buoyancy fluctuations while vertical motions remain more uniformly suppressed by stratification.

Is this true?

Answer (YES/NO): NO